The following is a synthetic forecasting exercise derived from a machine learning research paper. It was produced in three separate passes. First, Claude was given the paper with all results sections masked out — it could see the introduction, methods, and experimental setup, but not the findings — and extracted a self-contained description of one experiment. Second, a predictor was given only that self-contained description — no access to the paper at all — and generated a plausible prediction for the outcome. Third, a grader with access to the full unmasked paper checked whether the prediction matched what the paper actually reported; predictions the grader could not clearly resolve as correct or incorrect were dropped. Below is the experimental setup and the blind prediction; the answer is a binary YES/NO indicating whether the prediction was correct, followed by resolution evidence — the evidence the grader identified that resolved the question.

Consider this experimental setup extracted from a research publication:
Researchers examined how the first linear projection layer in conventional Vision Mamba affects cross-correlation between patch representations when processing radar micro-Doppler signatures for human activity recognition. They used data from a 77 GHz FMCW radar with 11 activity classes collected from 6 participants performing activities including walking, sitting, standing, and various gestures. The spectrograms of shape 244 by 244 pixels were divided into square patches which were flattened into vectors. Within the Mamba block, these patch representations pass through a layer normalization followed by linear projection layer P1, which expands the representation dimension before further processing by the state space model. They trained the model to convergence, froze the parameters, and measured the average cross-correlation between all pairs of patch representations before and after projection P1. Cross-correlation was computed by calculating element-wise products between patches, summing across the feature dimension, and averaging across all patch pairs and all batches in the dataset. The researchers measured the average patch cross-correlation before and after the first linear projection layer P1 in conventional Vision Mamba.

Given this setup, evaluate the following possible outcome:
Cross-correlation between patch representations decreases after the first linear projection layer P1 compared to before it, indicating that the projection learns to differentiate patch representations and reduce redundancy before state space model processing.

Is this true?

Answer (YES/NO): NO